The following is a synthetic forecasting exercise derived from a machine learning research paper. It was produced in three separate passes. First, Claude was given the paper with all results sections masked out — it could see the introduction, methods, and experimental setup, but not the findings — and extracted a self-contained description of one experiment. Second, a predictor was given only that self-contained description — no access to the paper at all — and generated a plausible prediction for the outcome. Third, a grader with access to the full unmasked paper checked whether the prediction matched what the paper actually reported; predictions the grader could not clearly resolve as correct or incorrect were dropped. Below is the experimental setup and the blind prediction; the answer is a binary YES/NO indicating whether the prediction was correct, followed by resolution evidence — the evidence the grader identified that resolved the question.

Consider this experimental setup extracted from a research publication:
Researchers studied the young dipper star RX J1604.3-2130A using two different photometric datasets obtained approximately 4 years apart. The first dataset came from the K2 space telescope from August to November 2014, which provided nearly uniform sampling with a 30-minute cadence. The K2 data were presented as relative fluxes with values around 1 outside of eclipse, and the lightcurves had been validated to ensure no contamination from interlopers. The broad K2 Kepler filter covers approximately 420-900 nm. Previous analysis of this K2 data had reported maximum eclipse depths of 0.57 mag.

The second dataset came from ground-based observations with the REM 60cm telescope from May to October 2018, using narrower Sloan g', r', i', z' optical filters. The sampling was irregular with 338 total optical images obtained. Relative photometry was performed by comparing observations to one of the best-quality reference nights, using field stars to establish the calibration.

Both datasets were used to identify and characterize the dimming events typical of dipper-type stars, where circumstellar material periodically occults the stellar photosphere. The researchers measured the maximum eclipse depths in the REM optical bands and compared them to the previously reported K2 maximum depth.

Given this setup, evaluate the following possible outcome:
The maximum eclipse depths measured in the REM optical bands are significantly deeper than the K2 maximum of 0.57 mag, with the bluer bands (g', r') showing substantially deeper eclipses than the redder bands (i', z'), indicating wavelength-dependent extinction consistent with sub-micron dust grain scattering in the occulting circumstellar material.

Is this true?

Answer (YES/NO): NO